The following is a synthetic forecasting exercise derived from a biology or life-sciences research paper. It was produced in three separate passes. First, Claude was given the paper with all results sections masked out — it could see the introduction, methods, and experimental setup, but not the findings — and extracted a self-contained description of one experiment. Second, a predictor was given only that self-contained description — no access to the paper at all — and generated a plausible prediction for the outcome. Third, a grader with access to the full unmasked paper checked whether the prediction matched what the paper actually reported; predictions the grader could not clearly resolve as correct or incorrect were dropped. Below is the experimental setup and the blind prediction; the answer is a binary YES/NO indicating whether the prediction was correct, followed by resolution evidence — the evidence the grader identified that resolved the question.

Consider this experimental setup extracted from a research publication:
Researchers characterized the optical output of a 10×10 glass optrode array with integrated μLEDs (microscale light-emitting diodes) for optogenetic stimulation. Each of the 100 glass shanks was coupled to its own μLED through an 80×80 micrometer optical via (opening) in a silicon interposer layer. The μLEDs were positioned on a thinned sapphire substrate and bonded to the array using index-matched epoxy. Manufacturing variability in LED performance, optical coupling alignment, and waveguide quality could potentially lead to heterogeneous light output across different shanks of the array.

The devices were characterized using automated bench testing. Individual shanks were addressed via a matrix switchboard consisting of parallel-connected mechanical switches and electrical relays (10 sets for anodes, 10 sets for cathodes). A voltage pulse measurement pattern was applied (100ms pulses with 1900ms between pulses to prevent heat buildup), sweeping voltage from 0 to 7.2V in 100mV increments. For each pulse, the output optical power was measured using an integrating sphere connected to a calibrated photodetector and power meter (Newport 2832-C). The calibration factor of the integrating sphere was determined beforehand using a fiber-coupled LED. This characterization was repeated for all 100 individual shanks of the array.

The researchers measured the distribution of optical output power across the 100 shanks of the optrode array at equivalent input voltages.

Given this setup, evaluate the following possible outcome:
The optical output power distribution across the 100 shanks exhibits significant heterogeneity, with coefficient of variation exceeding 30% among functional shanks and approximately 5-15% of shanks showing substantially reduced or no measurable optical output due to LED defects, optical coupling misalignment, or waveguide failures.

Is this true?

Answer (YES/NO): YES